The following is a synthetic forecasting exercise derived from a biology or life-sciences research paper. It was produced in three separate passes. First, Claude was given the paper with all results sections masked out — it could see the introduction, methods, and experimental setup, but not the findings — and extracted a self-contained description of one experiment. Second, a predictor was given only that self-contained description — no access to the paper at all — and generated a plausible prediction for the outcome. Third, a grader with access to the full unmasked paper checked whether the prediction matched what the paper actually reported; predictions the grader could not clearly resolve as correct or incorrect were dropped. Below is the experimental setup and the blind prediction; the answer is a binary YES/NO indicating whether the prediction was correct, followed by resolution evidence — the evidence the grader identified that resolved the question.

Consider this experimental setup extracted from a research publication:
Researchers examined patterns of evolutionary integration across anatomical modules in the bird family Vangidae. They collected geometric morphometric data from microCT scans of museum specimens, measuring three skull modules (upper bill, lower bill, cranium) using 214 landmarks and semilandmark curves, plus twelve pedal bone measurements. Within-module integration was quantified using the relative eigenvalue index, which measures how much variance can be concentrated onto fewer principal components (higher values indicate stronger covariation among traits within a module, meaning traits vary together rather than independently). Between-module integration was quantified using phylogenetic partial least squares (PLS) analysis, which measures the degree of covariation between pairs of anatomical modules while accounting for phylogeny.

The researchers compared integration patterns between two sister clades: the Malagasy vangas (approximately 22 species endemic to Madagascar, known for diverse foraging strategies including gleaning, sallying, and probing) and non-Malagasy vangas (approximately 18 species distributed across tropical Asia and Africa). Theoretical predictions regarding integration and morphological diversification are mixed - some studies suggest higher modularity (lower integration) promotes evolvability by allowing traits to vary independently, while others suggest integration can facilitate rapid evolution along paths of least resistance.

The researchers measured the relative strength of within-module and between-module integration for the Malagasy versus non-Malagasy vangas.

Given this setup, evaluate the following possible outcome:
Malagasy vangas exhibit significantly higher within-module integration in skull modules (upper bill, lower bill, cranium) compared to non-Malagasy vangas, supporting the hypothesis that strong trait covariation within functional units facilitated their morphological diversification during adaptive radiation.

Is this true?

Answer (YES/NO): NO